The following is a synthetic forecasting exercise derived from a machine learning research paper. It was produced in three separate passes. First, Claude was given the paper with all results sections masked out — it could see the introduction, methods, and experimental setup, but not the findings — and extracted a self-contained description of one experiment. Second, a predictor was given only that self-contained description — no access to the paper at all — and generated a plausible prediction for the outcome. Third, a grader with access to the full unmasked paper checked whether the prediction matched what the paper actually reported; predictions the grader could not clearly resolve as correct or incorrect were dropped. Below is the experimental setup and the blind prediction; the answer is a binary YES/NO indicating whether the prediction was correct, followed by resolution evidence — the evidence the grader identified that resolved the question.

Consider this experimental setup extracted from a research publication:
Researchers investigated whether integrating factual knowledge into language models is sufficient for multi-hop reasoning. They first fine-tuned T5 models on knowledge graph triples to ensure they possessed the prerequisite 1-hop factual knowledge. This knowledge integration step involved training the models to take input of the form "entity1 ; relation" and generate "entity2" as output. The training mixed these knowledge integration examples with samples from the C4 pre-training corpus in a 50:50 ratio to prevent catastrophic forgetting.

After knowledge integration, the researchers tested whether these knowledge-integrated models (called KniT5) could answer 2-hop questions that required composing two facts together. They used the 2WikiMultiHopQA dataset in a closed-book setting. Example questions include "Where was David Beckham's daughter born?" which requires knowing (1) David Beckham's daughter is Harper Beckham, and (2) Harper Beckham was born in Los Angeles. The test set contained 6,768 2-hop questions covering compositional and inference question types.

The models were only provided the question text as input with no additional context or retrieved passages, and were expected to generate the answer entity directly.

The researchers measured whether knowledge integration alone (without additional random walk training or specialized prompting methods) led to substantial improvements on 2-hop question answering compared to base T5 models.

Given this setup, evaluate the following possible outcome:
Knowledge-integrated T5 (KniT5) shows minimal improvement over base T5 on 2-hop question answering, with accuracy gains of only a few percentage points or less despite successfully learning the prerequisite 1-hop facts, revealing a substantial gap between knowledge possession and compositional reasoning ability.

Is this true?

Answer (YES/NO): YES